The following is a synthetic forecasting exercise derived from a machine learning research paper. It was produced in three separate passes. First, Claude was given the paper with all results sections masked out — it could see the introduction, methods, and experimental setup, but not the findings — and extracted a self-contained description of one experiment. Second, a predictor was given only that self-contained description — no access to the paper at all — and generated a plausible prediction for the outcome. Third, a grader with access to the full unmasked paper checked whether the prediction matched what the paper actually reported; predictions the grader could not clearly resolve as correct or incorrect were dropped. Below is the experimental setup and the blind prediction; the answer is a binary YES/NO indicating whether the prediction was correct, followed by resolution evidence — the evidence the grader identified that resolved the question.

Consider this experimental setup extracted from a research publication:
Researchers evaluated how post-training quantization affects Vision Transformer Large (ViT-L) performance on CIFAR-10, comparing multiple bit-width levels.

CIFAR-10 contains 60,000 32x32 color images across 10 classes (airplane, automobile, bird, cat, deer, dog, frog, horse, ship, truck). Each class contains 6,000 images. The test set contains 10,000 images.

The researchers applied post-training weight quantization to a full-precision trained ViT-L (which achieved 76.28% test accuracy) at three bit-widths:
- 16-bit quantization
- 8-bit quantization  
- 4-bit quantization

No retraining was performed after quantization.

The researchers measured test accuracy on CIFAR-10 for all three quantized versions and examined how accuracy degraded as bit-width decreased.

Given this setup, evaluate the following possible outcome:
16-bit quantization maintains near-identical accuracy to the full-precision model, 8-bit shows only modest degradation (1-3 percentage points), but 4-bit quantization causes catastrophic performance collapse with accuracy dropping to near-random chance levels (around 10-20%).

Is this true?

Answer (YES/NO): NO